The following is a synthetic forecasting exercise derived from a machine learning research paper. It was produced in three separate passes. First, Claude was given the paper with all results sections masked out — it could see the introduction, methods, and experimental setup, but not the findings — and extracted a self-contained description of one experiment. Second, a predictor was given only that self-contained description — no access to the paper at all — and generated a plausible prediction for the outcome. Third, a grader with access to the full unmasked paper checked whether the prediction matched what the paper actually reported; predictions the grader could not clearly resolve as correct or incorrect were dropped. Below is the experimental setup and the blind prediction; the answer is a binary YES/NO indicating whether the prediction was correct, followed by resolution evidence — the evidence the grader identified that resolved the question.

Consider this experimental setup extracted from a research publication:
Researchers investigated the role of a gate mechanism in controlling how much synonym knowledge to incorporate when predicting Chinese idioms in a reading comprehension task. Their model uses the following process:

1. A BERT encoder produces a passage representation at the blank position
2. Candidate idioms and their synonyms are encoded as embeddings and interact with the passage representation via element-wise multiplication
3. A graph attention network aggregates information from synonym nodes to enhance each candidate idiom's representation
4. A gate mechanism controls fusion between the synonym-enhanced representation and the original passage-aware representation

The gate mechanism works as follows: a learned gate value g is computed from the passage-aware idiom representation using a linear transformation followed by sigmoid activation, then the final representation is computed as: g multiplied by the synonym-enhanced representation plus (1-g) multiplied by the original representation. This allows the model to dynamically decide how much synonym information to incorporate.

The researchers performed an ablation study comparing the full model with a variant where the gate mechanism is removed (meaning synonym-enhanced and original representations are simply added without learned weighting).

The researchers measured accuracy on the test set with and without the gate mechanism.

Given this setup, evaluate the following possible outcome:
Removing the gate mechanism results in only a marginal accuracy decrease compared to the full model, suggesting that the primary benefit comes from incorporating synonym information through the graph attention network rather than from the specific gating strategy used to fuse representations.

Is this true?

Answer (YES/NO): YES